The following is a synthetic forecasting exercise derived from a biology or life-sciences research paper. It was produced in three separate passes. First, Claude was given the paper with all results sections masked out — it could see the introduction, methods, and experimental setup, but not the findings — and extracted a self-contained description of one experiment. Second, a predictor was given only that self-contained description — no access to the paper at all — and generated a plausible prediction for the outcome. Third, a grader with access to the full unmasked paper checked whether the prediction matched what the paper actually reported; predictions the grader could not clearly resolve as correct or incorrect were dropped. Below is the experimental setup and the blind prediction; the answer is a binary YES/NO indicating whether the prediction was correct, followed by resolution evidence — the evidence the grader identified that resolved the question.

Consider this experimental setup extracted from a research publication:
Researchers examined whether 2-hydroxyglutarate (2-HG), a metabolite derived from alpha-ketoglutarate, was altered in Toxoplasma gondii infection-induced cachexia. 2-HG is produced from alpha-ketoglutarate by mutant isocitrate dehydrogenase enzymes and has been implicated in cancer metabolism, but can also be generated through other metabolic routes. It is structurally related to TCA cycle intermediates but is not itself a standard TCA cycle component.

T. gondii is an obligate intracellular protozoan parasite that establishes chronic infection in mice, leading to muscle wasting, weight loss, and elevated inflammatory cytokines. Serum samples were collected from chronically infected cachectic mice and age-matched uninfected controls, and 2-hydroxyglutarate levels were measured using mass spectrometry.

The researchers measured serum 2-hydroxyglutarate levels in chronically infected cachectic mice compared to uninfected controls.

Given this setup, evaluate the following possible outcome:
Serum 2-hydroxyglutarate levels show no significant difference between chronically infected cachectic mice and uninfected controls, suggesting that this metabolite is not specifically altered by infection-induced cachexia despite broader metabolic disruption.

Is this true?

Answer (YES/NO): NO